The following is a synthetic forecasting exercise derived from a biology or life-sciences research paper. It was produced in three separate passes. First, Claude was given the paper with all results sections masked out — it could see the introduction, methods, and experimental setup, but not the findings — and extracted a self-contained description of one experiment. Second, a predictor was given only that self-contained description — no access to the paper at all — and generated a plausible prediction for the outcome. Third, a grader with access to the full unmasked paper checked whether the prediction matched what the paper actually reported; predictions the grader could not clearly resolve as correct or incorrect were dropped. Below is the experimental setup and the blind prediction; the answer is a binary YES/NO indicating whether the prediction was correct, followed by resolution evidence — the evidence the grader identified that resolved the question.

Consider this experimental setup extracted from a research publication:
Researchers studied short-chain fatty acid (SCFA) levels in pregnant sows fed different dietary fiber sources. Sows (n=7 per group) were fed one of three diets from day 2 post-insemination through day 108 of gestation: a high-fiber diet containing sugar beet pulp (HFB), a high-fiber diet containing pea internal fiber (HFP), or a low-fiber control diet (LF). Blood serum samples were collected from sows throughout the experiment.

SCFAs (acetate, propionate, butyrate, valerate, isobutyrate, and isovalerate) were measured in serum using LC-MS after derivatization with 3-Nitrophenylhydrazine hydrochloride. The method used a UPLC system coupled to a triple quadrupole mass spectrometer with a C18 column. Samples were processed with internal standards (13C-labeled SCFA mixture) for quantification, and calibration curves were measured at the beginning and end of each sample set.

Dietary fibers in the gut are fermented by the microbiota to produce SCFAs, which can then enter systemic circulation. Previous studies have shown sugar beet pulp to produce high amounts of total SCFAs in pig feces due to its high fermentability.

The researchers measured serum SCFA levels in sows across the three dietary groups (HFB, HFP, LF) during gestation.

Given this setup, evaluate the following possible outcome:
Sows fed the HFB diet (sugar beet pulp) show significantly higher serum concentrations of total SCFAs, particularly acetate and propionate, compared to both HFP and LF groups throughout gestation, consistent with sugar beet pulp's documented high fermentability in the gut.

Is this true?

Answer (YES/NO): NO